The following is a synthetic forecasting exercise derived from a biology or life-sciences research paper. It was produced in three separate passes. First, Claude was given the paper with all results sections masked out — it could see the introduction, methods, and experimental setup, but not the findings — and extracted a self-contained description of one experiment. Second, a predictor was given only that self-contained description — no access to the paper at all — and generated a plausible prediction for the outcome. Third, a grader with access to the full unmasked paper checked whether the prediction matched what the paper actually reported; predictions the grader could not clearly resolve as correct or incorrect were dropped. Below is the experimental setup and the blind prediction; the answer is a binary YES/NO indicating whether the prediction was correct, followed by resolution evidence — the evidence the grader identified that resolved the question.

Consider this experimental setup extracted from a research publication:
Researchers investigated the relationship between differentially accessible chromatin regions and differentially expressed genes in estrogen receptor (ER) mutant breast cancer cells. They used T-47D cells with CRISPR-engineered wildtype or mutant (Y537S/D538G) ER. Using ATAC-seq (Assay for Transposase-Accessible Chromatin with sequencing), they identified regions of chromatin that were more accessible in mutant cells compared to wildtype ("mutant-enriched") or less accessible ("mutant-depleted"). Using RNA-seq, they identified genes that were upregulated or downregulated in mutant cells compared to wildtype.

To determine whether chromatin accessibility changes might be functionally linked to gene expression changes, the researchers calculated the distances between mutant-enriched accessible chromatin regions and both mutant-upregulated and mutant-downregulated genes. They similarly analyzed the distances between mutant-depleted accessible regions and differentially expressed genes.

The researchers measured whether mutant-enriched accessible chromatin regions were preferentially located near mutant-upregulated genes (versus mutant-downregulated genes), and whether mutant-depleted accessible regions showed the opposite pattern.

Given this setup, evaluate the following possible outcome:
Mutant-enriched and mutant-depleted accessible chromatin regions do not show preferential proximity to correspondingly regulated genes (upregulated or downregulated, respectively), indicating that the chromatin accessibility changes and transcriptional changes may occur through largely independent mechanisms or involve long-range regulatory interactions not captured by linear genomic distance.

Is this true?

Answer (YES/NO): NO